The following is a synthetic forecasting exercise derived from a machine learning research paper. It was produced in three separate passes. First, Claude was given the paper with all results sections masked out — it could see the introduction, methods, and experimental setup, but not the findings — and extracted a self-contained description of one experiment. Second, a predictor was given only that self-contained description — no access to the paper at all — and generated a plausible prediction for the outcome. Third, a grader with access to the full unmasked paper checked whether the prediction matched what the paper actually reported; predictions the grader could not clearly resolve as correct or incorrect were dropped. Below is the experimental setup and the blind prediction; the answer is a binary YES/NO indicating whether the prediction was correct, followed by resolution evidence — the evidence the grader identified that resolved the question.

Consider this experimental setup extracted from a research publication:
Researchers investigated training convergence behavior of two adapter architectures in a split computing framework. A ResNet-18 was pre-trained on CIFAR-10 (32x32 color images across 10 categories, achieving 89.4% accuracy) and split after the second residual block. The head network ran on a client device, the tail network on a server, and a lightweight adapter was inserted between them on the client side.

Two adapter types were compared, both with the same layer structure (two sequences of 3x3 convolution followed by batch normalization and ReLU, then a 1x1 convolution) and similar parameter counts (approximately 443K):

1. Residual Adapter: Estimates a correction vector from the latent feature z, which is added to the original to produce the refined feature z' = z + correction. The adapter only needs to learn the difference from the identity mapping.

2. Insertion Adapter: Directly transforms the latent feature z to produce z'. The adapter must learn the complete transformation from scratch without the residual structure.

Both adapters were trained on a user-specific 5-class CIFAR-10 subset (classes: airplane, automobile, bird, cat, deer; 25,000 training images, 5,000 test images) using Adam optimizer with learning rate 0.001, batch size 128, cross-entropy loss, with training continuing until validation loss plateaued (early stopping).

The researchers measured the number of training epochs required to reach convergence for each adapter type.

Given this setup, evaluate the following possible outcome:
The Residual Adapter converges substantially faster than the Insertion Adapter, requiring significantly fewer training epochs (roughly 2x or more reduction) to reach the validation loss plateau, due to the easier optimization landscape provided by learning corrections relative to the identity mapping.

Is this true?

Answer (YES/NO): NO